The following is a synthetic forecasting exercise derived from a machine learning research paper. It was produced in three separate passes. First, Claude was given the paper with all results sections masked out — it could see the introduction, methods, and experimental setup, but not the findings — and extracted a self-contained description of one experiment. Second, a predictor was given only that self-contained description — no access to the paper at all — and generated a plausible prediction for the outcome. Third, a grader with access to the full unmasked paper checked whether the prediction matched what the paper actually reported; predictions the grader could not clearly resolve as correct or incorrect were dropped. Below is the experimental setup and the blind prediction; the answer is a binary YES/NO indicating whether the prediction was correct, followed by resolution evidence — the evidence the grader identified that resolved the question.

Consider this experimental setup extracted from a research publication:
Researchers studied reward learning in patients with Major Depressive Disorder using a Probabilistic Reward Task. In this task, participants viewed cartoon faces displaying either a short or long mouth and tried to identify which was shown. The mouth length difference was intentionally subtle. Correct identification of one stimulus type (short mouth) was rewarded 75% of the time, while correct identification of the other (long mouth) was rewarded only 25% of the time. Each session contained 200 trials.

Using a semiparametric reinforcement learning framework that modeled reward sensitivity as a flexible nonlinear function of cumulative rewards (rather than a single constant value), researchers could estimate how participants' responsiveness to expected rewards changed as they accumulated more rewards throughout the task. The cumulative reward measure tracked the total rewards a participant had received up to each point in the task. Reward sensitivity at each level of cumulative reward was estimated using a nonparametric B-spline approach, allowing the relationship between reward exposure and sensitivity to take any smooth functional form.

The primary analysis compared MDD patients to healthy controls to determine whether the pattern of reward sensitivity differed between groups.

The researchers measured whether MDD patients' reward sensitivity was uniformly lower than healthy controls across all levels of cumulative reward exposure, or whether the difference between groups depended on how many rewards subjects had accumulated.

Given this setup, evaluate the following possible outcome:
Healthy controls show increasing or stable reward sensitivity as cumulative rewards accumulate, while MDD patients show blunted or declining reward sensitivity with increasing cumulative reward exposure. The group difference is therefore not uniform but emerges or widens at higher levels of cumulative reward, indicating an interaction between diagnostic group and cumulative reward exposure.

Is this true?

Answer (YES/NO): YES